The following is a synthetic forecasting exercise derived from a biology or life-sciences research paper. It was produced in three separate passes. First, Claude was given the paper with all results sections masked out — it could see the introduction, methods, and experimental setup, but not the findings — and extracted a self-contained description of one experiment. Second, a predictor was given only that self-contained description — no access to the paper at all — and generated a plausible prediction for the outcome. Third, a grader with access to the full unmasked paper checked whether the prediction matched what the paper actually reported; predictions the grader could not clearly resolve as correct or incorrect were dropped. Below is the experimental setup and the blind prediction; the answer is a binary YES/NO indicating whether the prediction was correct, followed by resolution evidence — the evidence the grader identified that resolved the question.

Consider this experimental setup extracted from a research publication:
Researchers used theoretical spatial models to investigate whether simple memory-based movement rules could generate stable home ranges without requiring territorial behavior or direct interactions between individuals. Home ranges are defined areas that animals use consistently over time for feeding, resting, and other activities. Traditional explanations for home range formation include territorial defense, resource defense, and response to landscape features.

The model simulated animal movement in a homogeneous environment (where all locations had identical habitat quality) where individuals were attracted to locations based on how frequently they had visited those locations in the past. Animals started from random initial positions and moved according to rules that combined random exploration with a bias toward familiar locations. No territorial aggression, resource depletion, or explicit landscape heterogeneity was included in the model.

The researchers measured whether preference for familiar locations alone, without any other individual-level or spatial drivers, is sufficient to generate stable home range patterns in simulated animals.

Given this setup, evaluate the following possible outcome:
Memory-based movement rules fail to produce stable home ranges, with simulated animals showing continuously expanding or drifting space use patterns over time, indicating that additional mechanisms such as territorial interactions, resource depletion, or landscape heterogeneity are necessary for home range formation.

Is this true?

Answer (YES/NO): NO